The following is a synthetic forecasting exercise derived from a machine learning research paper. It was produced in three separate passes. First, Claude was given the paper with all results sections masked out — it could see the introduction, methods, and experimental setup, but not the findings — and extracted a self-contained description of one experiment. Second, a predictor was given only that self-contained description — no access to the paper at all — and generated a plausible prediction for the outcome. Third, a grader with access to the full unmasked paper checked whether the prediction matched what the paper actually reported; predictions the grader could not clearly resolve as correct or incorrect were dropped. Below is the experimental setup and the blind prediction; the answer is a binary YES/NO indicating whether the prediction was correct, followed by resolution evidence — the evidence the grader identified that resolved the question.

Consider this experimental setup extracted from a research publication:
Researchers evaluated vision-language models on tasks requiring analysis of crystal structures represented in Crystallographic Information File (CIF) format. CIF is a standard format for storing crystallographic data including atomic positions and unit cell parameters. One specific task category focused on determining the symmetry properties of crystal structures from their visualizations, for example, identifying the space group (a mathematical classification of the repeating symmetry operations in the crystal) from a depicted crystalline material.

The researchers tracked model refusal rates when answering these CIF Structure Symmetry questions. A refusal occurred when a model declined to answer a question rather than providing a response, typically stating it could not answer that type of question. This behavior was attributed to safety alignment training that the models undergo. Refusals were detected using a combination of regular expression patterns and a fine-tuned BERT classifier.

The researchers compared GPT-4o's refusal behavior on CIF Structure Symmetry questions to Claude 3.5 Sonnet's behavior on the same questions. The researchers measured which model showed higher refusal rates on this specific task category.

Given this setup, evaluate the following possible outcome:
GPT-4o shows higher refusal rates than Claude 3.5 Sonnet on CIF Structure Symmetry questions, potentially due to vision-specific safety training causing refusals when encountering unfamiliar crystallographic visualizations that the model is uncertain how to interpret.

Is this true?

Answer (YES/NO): YES